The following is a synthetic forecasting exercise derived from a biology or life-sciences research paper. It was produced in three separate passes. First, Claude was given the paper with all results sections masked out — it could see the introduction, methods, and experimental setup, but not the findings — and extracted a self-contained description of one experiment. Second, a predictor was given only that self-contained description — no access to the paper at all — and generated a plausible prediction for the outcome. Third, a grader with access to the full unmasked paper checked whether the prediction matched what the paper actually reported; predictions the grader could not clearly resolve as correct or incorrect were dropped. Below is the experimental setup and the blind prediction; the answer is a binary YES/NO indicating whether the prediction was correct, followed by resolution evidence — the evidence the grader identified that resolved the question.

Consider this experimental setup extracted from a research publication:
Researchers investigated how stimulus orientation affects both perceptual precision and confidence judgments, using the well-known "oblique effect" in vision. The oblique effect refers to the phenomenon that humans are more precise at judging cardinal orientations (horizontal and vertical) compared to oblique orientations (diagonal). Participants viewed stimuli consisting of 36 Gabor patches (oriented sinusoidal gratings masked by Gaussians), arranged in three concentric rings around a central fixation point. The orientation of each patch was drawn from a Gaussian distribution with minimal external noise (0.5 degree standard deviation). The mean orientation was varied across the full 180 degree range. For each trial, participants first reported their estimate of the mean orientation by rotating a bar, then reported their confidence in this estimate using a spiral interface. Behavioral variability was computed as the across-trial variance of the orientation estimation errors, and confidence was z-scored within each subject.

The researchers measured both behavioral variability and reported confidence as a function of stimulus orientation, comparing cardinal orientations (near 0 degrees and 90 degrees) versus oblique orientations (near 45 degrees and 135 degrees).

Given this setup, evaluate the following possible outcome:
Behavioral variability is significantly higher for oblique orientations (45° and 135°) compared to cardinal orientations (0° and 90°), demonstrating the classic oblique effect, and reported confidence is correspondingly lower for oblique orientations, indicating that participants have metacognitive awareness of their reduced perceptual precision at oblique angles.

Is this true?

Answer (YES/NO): NO